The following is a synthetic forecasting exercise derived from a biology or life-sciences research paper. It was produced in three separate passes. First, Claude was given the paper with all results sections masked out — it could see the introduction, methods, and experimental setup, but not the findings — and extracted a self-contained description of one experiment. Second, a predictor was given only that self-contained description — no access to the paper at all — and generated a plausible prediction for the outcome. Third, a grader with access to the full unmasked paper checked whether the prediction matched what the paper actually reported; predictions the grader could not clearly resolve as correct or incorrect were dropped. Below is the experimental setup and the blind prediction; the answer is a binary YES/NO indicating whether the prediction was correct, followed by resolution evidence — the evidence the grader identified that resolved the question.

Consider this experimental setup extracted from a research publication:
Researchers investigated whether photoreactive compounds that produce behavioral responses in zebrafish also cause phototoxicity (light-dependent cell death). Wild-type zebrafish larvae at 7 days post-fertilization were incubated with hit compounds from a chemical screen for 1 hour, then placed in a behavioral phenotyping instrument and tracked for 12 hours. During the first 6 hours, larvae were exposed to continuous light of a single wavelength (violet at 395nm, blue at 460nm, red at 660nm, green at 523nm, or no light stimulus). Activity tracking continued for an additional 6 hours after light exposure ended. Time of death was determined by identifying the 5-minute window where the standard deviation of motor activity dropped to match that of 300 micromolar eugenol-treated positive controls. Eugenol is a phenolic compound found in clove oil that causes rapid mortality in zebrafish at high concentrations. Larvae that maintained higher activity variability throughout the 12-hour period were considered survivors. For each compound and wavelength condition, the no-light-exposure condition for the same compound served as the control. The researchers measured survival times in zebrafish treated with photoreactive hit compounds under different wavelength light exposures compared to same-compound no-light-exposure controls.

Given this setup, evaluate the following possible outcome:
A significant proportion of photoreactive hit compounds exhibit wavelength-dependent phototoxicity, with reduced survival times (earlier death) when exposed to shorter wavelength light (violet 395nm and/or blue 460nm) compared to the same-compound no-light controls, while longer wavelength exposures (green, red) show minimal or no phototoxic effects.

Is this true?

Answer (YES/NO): YES